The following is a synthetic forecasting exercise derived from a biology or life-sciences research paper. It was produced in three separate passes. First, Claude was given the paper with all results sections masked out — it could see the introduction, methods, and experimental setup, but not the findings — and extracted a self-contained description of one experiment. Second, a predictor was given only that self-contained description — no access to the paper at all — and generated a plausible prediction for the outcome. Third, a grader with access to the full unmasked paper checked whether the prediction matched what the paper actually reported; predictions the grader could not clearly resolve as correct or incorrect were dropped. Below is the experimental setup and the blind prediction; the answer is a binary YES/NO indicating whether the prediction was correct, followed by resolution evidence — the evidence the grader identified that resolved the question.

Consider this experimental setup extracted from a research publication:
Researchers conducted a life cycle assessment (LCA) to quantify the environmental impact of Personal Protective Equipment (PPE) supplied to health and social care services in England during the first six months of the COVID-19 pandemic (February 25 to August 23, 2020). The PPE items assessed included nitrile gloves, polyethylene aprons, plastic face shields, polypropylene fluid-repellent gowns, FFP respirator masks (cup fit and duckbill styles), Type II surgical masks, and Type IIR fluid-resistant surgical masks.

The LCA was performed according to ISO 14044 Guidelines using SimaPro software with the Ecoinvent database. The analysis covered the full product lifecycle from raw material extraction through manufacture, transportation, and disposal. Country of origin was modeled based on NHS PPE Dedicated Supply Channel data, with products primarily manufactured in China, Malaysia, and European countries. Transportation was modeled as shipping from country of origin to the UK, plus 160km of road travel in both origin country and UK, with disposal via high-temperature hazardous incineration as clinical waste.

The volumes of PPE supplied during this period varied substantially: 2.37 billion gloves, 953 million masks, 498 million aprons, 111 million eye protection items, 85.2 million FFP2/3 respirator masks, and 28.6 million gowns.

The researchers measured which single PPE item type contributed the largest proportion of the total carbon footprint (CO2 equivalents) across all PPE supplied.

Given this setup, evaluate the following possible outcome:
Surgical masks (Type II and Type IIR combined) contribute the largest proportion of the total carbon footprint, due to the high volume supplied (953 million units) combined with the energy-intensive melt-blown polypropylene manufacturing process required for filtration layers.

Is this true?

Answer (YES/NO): NO